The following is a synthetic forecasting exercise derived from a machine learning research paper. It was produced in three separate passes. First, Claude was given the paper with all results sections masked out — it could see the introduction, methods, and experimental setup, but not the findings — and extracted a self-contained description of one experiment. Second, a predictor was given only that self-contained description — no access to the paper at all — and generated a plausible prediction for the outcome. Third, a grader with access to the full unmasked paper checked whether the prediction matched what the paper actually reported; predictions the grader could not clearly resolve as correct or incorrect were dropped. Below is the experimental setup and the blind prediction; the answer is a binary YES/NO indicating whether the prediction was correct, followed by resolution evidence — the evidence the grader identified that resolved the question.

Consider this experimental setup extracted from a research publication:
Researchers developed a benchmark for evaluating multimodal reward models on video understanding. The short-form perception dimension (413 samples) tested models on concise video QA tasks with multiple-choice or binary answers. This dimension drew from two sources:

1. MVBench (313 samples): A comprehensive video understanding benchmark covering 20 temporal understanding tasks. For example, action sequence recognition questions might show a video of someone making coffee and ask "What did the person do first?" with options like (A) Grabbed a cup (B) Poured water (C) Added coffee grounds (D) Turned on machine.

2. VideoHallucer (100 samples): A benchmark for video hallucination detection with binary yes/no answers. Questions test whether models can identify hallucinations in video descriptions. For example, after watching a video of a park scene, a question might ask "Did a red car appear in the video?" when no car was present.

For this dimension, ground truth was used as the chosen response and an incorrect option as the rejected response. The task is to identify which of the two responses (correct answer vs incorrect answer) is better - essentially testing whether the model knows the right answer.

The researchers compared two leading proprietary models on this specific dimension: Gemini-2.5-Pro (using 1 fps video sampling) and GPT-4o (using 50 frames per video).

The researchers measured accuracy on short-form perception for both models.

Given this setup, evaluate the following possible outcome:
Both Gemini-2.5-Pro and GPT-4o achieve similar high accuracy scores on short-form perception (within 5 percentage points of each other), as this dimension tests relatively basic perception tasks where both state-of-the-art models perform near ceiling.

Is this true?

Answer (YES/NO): NO